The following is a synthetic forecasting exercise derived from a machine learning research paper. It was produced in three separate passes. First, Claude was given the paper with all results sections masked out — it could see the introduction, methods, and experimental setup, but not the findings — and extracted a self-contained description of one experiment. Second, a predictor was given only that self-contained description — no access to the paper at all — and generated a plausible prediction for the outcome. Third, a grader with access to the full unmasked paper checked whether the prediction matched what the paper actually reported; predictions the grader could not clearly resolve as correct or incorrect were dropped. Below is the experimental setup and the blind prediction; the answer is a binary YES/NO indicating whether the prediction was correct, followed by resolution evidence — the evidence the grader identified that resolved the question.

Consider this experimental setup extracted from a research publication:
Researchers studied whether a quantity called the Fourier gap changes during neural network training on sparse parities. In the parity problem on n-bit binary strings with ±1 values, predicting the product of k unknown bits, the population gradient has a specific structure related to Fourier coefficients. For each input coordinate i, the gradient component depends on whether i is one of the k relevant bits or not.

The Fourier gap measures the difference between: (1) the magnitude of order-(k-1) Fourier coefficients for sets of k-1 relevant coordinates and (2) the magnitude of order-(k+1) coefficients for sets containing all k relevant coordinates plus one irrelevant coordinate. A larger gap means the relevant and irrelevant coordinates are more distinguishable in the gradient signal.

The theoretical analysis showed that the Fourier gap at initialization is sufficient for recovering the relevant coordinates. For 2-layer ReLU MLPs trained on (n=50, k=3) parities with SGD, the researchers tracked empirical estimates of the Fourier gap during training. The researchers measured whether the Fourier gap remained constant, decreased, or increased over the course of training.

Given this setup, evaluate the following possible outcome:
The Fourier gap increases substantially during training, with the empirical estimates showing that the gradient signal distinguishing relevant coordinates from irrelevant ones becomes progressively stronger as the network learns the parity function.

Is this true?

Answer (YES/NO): YES